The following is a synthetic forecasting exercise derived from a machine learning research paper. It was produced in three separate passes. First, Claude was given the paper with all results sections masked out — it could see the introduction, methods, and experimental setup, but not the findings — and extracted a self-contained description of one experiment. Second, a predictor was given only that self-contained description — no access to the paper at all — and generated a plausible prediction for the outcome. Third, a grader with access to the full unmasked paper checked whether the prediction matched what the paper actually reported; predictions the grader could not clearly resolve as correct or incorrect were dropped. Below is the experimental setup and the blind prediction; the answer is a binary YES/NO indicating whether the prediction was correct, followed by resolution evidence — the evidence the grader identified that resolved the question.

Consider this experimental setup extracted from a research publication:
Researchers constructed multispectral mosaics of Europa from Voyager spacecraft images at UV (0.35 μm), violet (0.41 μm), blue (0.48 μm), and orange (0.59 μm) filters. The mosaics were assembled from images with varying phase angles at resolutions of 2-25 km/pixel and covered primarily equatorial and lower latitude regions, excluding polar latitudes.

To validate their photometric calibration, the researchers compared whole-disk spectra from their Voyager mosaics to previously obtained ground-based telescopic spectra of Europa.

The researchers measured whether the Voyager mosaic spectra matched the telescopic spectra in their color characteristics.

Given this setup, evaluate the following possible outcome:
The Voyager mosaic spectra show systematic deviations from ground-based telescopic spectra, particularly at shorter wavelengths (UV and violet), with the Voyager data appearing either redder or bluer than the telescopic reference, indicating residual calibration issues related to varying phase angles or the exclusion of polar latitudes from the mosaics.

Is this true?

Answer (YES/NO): NO